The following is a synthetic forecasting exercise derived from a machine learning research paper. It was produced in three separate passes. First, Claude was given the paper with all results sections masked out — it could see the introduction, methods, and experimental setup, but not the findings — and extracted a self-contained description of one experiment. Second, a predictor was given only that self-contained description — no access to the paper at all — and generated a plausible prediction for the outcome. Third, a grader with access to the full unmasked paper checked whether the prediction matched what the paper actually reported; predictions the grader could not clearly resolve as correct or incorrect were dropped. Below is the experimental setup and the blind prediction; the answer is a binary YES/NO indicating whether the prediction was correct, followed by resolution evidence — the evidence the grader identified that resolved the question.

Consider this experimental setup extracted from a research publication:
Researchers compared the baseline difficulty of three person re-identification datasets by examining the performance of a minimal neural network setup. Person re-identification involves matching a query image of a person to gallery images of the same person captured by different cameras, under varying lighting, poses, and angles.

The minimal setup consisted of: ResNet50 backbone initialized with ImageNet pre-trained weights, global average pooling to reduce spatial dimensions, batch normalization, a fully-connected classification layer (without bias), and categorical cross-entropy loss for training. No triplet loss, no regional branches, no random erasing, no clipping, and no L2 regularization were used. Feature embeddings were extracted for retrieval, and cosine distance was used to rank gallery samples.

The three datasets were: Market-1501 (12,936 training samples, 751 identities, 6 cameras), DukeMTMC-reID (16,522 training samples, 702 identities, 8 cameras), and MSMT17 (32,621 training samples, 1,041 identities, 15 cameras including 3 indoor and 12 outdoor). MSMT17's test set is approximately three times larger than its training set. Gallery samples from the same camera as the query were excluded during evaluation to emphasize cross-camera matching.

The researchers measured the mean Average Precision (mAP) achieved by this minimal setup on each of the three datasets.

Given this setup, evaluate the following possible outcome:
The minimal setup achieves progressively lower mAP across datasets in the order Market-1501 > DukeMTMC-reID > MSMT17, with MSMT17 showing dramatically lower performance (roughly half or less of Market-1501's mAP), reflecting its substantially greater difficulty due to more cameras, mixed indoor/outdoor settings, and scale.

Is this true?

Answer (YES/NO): NO